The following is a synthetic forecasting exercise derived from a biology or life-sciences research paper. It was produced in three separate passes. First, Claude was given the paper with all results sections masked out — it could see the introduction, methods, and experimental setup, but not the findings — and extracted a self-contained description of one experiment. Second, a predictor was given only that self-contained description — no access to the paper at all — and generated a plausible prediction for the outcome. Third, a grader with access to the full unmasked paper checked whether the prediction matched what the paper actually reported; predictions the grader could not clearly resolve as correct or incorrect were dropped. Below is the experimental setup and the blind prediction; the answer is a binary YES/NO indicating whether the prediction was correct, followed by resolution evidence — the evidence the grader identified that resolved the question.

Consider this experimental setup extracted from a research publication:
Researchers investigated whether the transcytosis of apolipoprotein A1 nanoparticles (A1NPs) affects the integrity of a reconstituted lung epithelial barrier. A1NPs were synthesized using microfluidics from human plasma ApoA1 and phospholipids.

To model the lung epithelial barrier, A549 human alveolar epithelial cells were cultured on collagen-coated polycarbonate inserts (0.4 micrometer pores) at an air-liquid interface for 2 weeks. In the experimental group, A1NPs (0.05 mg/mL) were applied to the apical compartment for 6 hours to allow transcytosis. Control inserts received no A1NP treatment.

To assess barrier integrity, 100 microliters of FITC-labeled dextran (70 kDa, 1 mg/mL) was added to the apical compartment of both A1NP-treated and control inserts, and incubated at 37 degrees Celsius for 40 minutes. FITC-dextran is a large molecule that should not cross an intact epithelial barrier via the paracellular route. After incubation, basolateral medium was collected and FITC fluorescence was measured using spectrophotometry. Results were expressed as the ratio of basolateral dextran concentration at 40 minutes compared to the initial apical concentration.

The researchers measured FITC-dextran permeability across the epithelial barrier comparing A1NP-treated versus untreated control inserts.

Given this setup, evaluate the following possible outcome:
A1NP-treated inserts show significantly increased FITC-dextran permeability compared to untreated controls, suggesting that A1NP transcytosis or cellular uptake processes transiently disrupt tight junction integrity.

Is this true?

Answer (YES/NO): NO